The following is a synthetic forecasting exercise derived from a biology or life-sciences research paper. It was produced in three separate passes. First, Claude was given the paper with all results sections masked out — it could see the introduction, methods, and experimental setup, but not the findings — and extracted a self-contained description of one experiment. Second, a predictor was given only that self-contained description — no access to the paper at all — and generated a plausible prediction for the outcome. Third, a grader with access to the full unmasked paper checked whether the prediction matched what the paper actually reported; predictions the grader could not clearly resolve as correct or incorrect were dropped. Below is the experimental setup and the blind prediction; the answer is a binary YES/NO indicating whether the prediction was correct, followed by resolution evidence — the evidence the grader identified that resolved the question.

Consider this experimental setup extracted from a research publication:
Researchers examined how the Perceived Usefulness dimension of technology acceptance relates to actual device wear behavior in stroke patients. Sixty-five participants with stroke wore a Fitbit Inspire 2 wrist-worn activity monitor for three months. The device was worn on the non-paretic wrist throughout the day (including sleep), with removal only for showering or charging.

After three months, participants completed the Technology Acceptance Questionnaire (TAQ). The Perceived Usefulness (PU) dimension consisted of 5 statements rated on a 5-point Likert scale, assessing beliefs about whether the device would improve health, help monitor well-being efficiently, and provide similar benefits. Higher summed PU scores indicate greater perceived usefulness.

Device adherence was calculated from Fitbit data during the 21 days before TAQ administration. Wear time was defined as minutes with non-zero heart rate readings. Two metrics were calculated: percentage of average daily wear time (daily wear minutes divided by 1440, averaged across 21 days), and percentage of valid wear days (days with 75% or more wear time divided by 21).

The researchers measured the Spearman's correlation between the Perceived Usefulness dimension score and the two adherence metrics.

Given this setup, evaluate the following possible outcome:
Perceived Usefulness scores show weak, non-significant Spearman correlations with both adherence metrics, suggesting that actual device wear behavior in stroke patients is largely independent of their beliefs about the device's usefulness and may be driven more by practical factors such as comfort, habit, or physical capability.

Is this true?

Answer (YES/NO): NO